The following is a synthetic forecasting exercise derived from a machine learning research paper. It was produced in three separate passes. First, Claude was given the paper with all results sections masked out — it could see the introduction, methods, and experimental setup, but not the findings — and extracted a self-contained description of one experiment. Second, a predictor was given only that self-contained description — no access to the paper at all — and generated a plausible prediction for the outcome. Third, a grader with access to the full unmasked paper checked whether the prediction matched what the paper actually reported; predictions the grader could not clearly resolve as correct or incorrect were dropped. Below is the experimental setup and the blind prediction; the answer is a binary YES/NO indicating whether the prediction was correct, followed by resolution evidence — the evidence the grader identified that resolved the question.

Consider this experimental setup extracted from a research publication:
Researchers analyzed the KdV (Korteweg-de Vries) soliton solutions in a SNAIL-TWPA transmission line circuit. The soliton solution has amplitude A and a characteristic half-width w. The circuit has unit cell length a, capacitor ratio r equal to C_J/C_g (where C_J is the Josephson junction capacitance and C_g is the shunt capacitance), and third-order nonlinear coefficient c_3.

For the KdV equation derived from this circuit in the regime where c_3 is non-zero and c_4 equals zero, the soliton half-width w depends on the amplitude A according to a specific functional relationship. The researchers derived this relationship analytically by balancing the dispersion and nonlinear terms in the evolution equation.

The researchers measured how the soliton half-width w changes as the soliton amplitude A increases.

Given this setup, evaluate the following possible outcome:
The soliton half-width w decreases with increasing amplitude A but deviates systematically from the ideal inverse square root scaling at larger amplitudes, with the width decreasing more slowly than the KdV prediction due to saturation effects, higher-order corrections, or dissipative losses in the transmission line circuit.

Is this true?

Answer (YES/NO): NO